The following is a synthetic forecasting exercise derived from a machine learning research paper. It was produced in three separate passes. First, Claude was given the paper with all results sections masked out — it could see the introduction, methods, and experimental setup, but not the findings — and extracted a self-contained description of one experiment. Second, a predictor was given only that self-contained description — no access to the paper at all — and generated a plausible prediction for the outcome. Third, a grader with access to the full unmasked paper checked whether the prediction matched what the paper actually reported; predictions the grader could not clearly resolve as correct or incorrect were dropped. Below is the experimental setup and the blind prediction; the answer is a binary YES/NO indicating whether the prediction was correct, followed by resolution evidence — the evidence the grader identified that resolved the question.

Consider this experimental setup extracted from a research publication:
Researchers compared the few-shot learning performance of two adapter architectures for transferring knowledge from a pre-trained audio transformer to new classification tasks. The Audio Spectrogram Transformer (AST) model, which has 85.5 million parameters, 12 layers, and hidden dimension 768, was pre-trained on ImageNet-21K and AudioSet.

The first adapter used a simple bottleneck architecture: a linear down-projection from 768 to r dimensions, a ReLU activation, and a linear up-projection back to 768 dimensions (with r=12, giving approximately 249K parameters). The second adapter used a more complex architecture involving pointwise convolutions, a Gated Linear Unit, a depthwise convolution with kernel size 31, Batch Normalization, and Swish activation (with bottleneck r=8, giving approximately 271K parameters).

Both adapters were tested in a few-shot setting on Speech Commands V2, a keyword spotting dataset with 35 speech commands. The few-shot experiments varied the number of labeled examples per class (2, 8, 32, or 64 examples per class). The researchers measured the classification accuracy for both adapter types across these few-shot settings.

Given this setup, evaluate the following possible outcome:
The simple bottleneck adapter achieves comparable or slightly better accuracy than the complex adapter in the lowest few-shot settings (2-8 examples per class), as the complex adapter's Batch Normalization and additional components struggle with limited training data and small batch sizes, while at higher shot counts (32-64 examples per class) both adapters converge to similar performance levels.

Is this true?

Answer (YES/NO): NO